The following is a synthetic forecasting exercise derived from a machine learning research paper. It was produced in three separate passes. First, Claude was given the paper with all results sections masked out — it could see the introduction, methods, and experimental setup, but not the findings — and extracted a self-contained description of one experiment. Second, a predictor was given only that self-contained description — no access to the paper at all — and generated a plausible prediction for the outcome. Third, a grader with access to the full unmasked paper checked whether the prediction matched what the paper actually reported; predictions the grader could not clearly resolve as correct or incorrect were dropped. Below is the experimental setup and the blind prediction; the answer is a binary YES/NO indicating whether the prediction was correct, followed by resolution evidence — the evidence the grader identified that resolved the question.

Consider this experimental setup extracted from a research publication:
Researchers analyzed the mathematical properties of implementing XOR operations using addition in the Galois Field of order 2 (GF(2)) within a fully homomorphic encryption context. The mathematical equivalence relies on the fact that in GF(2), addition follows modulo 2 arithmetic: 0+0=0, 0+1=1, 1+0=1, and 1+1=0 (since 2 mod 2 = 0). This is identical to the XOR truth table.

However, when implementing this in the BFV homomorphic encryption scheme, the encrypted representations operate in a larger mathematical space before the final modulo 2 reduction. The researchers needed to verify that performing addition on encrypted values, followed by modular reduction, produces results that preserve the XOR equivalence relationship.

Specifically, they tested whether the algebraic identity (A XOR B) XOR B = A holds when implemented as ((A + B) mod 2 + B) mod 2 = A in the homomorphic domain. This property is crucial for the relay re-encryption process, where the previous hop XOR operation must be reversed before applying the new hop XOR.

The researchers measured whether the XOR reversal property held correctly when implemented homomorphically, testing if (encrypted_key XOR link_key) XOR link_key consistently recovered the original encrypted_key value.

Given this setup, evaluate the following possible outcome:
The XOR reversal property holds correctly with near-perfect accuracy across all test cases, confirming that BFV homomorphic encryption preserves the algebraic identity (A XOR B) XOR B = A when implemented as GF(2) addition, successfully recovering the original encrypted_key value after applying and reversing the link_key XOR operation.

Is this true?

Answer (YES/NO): YES